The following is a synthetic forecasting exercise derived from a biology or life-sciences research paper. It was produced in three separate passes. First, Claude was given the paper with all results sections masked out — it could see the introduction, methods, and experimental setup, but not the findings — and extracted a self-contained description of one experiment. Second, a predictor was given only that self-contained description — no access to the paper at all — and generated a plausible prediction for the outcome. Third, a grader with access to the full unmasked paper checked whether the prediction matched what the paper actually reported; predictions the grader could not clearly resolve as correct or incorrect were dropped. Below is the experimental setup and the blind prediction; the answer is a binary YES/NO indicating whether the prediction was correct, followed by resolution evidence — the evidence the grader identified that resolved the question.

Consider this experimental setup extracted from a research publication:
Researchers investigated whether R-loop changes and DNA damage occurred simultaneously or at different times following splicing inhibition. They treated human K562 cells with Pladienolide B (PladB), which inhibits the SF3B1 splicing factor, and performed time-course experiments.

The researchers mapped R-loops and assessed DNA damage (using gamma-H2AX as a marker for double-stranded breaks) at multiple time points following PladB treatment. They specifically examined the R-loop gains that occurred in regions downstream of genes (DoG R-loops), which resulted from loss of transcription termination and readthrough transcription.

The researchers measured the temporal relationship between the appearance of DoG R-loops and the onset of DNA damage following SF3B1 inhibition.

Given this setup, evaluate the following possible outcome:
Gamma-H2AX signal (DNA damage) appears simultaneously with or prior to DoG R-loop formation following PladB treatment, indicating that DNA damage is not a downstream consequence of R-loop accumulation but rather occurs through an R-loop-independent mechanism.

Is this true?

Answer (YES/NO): NO